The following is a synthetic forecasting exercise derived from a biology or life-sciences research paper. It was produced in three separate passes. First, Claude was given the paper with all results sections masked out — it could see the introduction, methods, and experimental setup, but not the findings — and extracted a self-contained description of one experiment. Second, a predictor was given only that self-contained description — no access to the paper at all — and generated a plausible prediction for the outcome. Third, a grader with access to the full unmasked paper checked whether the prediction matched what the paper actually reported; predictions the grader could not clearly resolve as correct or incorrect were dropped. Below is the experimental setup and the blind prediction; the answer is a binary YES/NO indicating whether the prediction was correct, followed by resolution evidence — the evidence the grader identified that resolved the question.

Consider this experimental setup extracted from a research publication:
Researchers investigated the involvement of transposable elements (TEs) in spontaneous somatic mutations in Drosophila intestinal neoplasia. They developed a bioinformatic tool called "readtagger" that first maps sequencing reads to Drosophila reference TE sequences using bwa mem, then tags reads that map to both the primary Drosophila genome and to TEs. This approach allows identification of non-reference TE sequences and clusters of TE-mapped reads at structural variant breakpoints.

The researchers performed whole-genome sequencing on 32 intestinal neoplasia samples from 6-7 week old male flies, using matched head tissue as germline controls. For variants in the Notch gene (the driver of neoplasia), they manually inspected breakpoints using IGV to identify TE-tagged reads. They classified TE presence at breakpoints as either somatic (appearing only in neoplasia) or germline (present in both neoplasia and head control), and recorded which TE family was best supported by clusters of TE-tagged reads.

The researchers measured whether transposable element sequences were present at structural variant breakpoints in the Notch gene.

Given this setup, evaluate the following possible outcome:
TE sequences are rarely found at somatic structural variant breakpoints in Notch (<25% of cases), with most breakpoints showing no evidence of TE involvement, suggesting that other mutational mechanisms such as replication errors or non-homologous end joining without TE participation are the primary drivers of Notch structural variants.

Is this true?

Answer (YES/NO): NO